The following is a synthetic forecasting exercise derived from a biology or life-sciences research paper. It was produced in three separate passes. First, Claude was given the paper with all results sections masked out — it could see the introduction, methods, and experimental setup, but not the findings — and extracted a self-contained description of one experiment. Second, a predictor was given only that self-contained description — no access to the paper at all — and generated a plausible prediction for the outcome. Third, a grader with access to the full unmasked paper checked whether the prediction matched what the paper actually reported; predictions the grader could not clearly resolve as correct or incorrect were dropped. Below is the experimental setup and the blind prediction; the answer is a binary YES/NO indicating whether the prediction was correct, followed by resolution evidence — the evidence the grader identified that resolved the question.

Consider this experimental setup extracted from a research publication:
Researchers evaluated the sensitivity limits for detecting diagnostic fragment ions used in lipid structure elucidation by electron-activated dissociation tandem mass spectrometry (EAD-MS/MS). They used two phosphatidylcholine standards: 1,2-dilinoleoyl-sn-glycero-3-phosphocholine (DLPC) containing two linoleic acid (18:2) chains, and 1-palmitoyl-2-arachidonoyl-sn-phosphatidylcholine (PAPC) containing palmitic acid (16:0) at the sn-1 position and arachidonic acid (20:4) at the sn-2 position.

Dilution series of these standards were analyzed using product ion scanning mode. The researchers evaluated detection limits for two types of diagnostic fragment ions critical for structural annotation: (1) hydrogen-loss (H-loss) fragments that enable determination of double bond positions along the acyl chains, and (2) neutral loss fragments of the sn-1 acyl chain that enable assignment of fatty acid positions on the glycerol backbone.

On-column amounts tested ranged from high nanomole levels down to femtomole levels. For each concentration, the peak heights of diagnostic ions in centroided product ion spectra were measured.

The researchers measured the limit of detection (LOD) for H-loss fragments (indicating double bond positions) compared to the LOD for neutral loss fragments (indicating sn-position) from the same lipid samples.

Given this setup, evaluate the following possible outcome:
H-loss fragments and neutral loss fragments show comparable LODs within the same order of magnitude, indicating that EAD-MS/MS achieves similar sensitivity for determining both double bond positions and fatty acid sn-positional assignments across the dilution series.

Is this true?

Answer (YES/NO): NO